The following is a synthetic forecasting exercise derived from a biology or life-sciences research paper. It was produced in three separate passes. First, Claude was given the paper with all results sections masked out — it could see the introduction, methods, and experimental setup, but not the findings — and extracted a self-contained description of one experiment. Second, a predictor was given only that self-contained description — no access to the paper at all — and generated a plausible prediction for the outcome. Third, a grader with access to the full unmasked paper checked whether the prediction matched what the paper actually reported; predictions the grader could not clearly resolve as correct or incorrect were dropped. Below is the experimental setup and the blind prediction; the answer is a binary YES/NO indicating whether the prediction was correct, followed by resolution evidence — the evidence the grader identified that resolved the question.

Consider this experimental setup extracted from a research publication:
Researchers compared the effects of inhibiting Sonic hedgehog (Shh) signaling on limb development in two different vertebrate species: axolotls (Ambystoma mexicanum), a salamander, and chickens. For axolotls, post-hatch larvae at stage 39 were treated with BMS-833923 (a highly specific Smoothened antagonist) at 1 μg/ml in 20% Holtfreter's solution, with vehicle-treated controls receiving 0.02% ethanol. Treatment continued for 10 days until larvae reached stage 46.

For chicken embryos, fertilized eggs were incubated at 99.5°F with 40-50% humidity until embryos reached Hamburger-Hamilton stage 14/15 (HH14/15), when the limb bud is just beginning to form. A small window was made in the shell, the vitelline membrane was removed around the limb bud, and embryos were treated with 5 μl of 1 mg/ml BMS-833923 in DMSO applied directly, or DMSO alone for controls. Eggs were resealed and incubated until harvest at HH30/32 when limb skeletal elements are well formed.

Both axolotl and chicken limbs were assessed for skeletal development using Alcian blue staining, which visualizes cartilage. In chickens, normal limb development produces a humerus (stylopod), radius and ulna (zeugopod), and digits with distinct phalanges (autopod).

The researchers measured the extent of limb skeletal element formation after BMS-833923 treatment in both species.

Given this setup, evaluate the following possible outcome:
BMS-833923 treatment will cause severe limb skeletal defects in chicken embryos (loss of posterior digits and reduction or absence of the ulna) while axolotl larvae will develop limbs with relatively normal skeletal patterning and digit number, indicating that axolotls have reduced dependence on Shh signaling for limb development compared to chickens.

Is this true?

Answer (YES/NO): NO